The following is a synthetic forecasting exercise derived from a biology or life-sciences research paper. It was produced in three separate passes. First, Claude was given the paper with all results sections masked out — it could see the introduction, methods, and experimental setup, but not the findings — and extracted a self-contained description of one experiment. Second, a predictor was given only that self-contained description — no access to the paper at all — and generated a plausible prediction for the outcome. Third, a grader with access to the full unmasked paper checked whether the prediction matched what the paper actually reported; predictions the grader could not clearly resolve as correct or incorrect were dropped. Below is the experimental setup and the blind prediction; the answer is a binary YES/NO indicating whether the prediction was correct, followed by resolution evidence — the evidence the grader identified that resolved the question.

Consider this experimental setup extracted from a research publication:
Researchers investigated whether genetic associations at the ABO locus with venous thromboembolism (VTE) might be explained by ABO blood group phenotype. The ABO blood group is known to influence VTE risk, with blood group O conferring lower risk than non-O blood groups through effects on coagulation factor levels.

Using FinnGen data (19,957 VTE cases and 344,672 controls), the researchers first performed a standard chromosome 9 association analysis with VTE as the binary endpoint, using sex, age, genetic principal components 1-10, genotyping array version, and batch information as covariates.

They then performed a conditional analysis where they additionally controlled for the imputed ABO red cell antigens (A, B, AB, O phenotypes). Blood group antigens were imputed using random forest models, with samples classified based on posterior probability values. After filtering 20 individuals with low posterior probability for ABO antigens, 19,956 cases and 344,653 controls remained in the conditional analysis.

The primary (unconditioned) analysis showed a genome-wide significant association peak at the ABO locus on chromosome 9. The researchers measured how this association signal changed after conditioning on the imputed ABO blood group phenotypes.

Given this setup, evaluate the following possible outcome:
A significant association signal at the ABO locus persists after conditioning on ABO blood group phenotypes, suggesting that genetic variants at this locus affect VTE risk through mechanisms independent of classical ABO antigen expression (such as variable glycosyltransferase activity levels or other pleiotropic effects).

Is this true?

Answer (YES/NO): YES